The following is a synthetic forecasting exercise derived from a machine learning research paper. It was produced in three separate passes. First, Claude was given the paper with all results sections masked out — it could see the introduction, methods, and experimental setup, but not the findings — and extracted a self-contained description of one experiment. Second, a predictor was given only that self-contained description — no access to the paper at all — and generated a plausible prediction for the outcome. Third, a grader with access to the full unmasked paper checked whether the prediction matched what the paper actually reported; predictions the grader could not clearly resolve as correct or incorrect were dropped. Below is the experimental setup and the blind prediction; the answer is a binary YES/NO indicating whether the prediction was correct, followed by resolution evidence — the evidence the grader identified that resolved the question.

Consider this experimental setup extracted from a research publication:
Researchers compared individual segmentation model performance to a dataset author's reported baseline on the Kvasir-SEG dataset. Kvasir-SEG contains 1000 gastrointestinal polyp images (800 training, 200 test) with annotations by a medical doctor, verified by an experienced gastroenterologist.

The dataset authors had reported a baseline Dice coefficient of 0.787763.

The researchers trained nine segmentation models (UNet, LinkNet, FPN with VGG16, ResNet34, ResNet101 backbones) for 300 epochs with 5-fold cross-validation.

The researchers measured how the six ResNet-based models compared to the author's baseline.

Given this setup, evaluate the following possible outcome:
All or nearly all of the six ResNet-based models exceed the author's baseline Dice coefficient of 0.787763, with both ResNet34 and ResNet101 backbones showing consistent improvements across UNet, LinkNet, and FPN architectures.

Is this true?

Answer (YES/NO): YES